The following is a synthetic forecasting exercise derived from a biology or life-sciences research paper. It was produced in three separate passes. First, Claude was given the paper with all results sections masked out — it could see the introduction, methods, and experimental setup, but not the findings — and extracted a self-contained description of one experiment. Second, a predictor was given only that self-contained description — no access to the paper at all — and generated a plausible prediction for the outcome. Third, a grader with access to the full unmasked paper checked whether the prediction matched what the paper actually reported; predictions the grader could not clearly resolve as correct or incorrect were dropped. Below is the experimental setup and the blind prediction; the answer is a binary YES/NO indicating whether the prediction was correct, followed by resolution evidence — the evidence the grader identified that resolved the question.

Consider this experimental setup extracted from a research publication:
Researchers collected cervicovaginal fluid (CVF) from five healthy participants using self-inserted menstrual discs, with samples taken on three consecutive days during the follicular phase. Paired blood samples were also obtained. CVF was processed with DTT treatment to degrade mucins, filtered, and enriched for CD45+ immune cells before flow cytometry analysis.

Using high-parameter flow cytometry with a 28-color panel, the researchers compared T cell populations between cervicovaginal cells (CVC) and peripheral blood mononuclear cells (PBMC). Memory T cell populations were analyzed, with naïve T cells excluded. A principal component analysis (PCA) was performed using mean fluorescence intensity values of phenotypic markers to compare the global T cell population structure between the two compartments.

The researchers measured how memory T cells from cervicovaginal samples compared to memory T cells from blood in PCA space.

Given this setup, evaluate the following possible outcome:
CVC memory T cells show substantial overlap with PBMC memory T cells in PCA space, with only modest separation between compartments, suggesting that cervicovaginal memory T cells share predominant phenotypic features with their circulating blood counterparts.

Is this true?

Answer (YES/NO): NO